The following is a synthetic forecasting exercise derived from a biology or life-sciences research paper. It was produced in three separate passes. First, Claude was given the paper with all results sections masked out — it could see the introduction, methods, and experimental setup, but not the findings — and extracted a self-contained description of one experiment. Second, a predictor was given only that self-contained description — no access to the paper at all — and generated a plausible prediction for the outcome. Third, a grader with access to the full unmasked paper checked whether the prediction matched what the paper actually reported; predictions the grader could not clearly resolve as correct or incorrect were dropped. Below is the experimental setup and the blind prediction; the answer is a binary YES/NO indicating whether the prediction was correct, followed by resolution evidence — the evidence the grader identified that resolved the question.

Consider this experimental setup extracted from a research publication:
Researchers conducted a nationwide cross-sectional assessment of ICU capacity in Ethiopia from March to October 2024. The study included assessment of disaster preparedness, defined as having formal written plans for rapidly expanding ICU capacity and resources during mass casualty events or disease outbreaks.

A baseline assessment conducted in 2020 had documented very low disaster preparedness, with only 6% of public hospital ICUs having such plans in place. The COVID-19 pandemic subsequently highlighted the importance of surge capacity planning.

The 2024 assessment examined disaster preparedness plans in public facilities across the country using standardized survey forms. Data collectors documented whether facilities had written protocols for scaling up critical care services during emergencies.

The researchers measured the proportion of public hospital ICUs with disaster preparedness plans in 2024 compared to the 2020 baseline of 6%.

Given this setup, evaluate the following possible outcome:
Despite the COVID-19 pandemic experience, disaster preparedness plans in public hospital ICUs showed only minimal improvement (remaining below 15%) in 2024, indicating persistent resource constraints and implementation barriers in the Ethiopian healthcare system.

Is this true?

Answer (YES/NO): NO